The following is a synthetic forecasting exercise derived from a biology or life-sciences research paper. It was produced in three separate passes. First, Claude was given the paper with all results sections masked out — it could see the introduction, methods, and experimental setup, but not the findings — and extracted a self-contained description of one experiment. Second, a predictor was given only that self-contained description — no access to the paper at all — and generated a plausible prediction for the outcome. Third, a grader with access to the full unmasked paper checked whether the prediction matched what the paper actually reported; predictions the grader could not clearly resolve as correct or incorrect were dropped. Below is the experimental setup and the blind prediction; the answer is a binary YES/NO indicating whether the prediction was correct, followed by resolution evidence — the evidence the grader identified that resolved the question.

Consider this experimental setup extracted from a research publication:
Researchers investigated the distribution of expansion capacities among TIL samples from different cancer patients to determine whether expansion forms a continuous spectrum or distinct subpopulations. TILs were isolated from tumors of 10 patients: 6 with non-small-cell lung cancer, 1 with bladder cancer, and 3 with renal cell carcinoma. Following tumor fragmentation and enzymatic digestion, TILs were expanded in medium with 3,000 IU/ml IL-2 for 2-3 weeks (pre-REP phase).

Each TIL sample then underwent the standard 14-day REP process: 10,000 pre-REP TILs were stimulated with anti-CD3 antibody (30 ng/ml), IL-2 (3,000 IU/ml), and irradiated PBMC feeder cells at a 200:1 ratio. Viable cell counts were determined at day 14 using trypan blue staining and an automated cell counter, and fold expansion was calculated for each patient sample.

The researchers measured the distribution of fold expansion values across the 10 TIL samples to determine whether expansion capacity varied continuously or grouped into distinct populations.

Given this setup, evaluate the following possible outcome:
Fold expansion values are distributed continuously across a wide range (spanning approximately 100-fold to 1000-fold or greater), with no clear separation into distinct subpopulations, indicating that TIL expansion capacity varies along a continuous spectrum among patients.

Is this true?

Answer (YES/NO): NO